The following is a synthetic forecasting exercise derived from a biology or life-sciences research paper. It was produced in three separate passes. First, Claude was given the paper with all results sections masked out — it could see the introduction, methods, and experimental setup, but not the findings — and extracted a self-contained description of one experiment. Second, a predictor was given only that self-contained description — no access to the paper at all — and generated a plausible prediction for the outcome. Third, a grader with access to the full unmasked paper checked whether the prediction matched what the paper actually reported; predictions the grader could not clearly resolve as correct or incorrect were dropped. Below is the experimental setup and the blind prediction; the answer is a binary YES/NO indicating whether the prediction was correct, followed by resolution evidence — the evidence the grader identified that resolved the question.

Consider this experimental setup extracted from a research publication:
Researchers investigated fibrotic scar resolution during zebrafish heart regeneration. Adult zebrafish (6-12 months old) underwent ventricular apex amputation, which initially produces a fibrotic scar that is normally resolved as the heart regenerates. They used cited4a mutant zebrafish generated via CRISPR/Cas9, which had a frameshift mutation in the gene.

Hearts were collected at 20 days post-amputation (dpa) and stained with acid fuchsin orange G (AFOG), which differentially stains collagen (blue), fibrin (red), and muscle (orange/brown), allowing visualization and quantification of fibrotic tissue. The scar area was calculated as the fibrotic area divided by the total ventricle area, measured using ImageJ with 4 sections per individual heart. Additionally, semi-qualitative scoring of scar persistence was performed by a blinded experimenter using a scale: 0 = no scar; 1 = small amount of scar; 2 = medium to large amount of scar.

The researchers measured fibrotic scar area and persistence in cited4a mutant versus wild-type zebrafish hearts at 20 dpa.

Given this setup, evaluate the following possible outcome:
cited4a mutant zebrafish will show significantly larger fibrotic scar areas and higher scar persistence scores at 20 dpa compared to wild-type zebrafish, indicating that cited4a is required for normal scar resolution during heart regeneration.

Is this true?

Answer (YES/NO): NO